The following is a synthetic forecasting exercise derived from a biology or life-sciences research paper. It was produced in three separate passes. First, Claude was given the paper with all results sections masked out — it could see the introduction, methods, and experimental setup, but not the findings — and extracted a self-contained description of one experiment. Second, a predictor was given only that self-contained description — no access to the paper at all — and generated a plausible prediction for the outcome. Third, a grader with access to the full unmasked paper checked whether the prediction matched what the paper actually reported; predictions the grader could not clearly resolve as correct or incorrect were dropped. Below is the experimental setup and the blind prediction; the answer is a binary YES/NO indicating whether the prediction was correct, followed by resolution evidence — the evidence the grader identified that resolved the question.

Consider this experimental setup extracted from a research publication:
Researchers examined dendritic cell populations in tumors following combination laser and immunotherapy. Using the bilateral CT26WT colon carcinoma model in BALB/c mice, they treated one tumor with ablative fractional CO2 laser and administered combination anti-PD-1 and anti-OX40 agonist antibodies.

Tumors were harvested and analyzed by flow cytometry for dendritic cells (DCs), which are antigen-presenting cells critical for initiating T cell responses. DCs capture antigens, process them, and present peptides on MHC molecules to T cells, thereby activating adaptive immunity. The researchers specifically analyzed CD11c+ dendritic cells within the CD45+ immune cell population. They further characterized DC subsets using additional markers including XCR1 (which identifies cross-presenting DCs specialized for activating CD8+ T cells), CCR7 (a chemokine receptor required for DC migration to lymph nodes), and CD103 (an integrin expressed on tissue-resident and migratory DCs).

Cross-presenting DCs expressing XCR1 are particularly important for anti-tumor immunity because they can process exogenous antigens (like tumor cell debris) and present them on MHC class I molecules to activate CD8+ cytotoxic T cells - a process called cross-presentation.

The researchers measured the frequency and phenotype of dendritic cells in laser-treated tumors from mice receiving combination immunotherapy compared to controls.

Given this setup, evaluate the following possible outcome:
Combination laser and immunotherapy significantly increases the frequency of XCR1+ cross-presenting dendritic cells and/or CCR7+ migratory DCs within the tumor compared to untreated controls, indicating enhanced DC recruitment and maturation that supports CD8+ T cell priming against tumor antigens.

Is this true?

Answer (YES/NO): YES